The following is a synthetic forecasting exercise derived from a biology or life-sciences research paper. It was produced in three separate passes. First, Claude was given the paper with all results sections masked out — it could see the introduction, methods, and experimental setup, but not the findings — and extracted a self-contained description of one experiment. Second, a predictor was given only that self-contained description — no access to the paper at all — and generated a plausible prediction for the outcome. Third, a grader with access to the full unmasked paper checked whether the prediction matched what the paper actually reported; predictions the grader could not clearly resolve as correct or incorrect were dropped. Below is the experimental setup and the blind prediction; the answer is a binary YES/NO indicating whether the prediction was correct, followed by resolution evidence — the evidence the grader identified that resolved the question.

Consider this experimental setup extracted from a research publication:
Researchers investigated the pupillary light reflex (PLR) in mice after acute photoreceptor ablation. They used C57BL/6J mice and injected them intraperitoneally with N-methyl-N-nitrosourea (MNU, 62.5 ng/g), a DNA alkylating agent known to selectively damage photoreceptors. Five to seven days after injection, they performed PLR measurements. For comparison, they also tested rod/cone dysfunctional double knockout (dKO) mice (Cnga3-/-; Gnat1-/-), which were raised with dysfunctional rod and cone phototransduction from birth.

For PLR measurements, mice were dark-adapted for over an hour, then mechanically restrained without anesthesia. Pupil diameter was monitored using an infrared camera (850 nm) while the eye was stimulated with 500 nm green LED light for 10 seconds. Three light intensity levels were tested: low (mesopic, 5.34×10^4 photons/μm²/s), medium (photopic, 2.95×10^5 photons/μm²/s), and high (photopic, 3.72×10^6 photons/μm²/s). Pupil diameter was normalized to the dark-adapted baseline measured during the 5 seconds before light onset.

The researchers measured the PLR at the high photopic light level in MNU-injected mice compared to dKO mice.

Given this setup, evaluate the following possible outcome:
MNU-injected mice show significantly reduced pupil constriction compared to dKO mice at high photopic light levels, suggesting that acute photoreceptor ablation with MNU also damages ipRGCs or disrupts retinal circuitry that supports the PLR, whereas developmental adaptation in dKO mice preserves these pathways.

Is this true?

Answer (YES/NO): NO